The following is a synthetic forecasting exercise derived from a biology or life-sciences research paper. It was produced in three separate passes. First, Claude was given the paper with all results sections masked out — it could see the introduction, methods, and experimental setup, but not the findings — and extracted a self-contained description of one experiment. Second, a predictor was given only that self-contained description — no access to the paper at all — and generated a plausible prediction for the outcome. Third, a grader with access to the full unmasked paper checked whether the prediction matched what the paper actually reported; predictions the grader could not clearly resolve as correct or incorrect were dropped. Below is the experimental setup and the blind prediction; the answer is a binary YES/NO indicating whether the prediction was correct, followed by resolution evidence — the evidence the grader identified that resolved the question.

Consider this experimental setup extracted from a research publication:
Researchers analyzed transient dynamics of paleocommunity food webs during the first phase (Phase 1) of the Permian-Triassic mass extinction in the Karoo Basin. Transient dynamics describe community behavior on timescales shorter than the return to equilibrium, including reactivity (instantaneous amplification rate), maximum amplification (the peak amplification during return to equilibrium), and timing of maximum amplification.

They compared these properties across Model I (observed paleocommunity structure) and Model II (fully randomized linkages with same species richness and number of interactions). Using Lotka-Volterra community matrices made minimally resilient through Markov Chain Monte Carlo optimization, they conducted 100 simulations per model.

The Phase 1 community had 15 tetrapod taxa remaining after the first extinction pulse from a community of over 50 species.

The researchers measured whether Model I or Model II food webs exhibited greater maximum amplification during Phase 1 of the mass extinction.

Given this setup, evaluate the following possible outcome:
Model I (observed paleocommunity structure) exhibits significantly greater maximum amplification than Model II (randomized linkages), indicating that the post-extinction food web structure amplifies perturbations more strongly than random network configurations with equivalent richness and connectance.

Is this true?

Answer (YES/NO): NO